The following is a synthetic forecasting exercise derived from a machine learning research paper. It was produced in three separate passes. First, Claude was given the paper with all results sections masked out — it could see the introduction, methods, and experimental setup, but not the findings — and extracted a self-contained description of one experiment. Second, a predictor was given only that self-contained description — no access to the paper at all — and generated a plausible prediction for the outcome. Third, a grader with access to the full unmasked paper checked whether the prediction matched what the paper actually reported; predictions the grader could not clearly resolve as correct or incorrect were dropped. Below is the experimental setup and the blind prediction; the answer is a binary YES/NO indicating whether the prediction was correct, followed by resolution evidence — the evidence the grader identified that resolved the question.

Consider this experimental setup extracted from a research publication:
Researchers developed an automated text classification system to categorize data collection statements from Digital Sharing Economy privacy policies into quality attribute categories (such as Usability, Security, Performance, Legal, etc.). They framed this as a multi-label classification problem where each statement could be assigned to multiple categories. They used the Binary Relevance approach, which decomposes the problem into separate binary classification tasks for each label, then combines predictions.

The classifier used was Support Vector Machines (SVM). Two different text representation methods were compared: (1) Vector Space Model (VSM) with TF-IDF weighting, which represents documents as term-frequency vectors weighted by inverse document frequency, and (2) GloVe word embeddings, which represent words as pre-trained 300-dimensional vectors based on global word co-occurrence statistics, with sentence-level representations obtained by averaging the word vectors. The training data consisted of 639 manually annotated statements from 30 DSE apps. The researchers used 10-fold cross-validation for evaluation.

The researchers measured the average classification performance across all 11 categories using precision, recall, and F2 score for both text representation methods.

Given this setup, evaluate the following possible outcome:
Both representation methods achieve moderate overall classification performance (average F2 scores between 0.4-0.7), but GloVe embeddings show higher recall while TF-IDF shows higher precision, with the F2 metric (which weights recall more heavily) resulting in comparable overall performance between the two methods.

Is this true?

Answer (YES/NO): NO